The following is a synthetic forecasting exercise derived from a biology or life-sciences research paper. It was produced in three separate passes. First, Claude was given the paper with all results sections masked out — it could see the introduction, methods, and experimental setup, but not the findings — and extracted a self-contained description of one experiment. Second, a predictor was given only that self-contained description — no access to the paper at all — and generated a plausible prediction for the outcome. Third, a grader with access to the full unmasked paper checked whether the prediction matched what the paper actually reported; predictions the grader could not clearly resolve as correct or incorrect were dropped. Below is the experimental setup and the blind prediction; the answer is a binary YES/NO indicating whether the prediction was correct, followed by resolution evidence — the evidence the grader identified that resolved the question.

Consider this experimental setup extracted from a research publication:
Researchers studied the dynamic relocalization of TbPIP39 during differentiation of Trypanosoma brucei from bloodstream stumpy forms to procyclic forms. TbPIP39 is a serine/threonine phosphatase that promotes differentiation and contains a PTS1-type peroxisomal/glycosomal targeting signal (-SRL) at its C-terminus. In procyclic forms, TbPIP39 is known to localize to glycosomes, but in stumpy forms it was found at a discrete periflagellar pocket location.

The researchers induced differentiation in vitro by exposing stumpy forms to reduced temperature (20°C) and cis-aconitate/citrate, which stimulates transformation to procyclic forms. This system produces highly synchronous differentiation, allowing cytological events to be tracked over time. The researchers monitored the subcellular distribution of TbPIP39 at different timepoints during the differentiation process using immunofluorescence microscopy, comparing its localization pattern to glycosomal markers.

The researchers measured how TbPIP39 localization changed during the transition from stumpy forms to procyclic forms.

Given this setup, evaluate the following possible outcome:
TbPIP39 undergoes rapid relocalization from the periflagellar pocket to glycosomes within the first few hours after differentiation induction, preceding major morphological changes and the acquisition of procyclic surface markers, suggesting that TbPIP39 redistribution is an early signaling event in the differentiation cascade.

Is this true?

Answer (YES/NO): YES